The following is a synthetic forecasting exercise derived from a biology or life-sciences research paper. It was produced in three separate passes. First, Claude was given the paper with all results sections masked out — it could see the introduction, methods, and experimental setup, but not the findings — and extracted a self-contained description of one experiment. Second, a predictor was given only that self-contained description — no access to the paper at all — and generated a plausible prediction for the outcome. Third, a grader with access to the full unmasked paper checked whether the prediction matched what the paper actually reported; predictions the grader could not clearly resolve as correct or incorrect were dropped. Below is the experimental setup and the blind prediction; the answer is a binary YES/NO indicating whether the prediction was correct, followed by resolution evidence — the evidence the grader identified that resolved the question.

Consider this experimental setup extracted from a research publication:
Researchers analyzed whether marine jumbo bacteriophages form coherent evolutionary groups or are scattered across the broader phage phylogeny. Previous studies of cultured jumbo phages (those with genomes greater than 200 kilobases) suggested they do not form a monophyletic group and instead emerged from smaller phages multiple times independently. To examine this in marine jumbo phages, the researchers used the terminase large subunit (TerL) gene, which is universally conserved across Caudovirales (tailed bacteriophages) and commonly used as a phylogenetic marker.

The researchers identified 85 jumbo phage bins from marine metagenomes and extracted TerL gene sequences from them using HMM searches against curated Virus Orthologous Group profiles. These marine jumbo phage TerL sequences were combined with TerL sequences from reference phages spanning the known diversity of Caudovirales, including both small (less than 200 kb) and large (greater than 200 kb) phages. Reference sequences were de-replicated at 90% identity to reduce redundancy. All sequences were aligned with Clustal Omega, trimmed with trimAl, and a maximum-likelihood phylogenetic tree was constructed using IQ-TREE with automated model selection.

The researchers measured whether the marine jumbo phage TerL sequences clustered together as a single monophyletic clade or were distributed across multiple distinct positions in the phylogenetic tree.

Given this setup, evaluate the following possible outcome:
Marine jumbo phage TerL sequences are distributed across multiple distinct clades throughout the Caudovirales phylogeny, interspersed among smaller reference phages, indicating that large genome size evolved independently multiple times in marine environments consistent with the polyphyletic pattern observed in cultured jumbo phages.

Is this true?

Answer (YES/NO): YES